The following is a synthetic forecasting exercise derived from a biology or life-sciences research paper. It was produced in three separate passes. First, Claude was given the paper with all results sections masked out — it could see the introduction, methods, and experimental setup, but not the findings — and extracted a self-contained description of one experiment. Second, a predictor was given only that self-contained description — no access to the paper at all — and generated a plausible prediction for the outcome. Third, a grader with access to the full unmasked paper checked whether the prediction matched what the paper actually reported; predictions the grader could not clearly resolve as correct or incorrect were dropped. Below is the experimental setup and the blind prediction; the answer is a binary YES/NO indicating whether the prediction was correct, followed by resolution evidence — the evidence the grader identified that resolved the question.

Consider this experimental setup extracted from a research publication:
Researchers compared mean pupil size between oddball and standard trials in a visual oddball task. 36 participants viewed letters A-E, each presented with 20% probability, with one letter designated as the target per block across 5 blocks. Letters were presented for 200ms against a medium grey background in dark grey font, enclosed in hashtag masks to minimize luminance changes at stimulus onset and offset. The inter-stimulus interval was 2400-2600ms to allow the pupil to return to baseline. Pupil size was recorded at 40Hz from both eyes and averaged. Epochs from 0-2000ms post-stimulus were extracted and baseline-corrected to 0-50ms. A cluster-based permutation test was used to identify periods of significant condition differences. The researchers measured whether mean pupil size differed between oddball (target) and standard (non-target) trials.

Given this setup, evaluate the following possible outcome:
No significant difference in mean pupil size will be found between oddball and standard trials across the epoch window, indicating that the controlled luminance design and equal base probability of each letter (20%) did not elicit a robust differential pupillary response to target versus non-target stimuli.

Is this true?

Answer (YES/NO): NO